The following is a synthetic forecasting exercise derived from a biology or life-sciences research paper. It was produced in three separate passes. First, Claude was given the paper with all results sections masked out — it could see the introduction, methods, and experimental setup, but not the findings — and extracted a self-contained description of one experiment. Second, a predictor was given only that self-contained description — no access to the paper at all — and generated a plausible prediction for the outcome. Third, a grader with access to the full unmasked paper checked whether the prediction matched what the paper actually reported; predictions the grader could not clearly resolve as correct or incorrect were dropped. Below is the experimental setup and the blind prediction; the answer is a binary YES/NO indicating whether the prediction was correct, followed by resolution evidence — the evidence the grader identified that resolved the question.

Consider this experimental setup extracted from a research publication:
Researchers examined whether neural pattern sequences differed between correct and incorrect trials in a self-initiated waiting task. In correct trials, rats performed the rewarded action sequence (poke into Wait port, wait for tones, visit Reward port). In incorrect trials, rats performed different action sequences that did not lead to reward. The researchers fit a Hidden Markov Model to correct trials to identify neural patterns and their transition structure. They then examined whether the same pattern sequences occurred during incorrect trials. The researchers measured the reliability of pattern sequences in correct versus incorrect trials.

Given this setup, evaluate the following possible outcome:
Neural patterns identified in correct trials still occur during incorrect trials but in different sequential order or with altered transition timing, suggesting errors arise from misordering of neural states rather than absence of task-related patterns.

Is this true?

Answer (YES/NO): YES